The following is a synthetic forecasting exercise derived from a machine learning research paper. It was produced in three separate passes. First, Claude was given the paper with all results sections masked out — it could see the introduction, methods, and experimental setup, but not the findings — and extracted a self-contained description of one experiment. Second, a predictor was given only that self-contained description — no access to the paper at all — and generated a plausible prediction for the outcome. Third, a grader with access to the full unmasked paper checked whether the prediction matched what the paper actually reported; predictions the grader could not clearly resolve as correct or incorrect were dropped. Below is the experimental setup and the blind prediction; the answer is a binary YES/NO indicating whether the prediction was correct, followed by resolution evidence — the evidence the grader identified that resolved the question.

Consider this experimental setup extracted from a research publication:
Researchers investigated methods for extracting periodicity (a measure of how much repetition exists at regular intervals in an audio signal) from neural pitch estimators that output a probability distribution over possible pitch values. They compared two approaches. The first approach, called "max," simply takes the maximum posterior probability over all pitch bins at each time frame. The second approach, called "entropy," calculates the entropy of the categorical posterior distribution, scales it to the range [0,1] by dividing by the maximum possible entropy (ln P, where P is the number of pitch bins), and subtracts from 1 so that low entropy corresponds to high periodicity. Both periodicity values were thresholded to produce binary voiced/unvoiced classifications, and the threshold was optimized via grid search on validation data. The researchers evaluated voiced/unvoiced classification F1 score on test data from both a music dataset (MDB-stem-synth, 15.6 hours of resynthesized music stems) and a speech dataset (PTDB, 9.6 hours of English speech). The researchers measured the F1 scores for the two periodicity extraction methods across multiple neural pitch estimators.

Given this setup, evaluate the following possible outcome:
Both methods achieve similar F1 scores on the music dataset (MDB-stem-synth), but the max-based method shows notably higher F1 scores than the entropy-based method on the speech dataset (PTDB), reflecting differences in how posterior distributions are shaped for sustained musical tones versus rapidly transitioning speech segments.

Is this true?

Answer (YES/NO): NO